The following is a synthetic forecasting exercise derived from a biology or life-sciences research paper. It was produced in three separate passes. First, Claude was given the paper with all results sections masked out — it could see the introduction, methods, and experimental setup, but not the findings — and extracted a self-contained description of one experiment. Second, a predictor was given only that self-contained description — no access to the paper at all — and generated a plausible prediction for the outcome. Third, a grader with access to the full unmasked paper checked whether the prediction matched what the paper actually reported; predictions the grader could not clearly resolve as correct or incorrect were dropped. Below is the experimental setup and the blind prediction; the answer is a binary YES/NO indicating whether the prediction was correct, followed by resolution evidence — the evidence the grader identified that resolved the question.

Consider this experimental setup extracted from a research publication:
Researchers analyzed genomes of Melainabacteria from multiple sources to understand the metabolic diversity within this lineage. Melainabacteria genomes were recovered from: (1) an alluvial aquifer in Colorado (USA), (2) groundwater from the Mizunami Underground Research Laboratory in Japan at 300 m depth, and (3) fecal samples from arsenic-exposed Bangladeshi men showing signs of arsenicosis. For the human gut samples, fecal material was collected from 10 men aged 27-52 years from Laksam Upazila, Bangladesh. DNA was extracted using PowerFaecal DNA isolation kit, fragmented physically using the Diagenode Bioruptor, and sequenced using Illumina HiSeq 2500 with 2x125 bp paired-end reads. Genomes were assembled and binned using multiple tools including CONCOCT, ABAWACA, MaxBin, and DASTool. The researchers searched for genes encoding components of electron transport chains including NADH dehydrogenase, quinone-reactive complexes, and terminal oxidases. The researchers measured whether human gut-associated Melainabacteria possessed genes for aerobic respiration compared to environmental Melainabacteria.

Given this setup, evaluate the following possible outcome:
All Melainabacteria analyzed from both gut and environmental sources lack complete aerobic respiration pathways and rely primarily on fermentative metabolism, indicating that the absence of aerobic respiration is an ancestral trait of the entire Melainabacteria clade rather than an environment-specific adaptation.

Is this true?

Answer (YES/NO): NO